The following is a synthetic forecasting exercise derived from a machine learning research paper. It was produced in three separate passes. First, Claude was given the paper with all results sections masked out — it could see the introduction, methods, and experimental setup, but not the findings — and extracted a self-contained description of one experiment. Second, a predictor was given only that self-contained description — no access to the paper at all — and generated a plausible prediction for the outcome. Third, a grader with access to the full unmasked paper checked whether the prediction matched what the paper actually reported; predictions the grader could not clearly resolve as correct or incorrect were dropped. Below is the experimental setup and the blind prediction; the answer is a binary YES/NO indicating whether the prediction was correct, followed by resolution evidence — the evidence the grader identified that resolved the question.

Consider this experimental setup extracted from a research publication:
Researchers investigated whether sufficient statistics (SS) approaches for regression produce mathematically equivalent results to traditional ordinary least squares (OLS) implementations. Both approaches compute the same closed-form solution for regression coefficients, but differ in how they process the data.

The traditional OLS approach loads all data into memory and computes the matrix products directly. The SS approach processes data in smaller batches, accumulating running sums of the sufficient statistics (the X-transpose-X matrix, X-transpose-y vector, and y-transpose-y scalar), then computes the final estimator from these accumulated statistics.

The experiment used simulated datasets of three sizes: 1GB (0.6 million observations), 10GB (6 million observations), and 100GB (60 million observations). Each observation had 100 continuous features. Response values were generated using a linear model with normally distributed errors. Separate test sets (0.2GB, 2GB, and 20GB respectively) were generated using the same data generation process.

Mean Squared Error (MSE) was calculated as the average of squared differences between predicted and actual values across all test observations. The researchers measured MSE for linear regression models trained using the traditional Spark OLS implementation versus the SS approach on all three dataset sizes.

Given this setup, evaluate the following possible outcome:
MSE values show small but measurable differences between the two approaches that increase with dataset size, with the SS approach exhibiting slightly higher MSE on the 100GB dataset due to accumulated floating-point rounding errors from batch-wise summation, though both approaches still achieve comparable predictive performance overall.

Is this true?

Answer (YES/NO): NO